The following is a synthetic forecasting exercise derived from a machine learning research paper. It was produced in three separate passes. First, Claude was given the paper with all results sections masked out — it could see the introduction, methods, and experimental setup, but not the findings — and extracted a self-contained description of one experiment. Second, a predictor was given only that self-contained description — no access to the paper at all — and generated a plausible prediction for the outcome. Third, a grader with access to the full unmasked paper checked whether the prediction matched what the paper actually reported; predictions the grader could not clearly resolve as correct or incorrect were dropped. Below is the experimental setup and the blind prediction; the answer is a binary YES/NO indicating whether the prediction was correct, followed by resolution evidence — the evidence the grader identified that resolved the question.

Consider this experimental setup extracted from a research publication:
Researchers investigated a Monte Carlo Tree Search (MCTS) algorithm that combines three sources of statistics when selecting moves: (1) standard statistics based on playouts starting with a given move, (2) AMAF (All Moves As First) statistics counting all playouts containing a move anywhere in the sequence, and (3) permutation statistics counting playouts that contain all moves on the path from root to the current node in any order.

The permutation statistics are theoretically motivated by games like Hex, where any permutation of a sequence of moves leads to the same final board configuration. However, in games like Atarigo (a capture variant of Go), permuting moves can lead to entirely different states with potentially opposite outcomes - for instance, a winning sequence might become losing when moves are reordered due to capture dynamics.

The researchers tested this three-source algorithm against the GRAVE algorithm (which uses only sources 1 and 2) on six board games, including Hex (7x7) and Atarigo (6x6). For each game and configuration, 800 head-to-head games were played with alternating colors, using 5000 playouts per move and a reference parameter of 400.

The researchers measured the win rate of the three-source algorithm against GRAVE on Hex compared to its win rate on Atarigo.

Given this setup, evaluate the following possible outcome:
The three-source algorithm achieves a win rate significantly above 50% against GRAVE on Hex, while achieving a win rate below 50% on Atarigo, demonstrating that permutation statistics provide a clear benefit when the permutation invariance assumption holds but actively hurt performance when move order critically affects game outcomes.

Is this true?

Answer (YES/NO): NO